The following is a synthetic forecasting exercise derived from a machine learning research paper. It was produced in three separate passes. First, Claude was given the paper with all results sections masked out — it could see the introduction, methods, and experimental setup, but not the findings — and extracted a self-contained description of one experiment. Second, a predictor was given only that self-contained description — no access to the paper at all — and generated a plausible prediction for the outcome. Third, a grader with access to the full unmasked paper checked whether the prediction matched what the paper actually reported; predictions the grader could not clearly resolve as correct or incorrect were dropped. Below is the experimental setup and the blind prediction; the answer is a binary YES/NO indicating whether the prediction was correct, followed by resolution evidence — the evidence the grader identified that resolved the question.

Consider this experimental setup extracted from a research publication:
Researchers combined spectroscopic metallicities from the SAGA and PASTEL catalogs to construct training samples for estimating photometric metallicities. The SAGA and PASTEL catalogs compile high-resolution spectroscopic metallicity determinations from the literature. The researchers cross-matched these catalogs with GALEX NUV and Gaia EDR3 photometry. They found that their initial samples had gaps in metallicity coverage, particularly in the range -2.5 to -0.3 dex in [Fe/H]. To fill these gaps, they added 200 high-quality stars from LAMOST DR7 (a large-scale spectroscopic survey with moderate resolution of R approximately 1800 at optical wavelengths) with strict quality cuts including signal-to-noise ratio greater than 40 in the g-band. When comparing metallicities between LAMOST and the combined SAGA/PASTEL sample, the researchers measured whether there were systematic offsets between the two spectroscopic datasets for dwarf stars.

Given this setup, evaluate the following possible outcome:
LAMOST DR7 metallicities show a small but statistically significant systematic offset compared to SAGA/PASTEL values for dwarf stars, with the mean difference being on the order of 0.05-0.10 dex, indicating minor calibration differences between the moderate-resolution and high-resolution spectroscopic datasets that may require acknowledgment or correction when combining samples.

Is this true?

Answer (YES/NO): YES